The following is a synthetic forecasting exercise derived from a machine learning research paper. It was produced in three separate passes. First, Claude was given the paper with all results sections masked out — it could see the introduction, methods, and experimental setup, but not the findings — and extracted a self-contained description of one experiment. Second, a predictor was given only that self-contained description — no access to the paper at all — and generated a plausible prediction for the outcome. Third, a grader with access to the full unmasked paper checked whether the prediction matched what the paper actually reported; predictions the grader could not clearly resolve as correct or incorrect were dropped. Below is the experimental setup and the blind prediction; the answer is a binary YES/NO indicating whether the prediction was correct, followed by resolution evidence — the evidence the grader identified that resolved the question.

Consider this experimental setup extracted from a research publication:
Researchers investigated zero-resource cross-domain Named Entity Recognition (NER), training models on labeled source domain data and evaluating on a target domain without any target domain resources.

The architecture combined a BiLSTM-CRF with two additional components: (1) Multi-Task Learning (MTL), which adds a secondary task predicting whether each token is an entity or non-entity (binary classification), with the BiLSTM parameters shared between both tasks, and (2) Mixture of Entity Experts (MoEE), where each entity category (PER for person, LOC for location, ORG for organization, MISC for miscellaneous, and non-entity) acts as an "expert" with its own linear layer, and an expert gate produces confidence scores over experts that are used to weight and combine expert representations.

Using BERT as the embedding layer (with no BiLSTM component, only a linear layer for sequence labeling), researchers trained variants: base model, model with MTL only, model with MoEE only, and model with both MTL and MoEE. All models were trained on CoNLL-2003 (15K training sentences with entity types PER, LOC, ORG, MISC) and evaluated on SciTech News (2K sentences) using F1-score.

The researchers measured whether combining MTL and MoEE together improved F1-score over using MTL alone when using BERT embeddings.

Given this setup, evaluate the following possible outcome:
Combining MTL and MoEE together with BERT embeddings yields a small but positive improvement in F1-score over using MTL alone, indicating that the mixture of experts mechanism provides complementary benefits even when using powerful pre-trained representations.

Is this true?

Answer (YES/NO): NO